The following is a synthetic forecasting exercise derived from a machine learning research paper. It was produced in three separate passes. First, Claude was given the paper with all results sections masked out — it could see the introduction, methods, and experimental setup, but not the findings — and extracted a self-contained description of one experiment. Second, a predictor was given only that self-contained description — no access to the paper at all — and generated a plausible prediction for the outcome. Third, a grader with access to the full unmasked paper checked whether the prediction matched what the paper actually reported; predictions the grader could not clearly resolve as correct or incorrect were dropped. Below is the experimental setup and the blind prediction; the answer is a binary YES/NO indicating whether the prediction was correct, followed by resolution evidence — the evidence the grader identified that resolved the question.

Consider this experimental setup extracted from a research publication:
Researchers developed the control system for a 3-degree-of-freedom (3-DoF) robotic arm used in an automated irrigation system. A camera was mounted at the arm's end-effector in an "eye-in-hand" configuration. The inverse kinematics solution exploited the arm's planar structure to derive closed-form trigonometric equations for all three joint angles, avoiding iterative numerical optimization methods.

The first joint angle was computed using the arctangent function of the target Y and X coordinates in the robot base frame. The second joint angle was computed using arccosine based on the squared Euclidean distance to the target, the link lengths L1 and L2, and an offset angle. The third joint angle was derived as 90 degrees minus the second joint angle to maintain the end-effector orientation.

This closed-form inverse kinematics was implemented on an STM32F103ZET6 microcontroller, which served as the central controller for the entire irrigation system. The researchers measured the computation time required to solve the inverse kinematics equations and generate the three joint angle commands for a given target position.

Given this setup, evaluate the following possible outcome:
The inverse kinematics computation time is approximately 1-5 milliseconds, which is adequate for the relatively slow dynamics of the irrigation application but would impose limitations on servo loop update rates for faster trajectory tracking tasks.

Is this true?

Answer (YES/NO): YES